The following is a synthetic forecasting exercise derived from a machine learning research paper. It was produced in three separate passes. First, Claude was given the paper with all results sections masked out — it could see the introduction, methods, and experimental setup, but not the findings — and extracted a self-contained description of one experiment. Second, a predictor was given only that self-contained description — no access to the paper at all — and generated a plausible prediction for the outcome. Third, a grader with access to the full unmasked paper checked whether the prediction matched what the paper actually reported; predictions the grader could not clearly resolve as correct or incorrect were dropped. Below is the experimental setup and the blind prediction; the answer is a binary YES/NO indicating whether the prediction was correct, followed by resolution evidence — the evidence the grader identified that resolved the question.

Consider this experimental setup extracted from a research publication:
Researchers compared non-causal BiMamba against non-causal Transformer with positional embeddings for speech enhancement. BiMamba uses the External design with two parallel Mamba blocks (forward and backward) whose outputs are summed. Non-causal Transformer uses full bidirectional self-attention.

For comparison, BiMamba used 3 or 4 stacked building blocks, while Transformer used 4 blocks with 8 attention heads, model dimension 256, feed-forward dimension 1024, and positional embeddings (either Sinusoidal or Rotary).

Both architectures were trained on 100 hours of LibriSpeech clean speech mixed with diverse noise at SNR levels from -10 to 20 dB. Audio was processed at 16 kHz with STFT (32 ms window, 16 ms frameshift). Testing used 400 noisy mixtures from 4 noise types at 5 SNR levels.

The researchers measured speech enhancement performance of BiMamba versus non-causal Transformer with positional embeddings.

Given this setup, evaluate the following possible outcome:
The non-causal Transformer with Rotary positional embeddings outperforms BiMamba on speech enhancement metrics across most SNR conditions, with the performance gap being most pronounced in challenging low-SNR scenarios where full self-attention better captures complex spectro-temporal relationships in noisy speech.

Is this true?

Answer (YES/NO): NO